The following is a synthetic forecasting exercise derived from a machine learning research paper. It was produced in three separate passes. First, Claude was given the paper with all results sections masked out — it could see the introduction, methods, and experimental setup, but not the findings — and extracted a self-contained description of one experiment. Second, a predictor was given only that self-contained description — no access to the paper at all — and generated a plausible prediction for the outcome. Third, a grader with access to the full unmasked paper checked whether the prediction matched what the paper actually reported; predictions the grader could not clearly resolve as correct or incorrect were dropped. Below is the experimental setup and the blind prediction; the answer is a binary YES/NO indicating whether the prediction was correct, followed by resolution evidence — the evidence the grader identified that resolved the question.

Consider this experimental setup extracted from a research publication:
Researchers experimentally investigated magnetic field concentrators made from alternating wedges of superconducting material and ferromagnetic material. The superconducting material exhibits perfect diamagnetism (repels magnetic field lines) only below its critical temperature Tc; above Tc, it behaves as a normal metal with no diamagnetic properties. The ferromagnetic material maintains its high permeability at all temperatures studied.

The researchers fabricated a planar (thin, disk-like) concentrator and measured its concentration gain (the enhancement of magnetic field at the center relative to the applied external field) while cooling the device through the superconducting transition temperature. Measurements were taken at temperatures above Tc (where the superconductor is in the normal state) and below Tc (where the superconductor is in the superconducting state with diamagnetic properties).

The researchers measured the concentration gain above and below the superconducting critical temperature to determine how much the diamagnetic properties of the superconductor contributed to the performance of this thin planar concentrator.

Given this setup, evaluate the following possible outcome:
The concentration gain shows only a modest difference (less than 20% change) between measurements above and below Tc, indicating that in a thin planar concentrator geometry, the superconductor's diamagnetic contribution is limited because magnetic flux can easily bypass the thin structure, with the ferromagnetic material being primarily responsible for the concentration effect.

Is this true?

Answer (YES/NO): YES